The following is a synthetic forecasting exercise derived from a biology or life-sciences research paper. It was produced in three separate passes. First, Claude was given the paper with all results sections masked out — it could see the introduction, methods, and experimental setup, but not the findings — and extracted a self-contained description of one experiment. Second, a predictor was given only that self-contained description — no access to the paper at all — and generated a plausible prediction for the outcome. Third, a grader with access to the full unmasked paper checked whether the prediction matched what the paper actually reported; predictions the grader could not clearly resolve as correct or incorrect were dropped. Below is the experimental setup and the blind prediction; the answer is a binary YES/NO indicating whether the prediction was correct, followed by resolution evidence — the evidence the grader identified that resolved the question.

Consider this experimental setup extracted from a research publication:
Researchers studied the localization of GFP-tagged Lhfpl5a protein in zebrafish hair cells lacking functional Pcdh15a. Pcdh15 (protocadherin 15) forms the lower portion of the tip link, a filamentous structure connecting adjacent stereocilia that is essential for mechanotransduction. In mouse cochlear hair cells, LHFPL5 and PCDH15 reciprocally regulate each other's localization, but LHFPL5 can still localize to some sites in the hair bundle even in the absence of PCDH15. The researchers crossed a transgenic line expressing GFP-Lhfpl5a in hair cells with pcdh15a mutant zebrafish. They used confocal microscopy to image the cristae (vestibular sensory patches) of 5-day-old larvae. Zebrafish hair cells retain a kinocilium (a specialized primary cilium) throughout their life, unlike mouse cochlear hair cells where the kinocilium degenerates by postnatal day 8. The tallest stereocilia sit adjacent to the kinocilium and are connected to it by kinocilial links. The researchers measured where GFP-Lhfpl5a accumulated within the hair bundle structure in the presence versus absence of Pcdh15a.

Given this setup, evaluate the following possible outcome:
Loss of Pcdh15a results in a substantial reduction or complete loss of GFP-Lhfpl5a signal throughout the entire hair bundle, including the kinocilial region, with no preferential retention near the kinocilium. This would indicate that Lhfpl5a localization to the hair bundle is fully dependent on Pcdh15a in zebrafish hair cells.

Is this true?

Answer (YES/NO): NO